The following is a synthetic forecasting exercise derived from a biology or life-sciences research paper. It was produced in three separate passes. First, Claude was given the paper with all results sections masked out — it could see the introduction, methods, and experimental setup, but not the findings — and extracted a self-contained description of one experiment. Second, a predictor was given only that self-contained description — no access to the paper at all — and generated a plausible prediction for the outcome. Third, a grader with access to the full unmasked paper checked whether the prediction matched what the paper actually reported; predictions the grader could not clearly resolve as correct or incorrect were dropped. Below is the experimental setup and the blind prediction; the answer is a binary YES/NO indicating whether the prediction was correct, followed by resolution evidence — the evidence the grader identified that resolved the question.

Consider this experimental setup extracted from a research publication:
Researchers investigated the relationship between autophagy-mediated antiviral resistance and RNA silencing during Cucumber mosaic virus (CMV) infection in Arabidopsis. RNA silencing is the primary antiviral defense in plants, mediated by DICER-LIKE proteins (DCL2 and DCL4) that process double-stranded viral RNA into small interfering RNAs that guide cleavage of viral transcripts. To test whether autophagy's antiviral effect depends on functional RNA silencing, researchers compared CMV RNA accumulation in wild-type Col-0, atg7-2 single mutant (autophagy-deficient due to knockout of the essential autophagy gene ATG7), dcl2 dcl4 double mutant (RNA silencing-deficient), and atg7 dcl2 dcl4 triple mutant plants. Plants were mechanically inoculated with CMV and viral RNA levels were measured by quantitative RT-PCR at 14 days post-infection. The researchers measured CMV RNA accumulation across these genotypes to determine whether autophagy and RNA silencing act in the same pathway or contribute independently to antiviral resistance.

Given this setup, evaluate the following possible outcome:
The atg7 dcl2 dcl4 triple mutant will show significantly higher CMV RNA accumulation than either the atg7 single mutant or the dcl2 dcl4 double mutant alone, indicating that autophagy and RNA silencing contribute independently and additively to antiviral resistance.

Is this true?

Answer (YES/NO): NO